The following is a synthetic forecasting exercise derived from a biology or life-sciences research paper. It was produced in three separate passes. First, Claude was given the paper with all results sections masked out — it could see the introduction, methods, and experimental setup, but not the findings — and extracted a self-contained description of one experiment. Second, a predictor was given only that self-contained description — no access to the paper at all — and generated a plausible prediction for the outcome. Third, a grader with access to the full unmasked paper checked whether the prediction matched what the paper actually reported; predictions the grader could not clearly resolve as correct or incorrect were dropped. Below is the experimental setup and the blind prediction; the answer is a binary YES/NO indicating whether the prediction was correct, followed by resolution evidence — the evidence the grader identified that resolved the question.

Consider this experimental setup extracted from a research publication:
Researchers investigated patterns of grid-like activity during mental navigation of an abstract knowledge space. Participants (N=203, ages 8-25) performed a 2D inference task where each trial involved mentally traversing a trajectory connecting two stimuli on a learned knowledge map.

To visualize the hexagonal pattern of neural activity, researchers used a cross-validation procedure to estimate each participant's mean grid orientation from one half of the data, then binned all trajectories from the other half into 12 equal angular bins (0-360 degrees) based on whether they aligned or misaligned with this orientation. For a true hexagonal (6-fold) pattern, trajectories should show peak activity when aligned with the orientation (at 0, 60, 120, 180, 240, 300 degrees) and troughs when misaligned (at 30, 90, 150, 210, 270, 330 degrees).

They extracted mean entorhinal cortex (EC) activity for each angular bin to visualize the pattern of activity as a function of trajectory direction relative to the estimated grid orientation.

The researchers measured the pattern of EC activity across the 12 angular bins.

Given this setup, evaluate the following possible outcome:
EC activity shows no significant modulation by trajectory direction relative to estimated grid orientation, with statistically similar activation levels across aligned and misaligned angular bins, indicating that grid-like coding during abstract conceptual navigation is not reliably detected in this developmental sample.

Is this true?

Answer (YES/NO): NO